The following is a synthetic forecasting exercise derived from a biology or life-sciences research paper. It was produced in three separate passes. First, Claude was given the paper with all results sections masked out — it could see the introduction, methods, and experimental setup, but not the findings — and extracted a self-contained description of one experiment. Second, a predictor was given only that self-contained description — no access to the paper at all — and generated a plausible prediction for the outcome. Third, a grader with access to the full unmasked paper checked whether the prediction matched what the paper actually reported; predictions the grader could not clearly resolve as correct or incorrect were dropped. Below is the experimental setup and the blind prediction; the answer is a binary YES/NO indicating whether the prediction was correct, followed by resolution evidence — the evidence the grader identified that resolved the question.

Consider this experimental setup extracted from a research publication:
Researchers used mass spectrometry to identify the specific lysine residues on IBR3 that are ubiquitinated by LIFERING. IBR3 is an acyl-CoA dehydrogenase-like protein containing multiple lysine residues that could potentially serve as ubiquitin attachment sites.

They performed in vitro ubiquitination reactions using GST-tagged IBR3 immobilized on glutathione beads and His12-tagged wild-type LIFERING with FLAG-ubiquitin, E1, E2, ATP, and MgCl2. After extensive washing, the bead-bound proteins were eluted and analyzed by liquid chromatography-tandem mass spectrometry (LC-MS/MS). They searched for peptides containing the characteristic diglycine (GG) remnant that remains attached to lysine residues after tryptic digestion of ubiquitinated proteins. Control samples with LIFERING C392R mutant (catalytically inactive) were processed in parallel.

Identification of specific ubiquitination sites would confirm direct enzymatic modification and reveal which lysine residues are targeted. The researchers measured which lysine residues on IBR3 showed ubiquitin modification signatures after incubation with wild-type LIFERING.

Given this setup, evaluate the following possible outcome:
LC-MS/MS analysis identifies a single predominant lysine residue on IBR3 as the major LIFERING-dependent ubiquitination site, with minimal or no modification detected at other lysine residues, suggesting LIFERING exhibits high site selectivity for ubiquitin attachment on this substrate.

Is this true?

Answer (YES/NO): NO